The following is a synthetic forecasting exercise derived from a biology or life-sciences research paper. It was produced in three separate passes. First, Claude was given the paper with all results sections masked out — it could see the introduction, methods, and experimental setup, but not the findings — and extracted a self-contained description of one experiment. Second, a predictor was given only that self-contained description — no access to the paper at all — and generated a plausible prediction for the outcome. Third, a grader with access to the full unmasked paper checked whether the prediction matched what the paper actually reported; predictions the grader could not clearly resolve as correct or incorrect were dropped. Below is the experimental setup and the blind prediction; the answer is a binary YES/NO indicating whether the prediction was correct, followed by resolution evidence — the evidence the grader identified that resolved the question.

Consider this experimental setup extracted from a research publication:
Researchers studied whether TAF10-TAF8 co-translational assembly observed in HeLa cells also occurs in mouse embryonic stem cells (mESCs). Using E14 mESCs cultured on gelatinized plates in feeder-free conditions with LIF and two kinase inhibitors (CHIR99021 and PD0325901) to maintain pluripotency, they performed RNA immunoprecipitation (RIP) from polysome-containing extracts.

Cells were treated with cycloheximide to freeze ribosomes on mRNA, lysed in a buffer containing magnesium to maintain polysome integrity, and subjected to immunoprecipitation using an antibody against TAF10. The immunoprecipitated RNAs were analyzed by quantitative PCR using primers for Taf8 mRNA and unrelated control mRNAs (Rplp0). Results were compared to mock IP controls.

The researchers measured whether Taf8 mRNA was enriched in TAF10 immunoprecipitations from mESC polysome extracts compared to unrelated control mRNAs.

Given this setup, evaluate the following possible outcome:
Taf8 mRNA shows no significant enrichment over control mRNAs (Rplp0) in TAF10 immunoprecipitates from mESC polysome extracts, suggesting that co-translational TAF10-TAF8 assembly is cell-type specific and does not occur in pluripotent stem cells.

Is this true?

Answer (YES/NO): NO